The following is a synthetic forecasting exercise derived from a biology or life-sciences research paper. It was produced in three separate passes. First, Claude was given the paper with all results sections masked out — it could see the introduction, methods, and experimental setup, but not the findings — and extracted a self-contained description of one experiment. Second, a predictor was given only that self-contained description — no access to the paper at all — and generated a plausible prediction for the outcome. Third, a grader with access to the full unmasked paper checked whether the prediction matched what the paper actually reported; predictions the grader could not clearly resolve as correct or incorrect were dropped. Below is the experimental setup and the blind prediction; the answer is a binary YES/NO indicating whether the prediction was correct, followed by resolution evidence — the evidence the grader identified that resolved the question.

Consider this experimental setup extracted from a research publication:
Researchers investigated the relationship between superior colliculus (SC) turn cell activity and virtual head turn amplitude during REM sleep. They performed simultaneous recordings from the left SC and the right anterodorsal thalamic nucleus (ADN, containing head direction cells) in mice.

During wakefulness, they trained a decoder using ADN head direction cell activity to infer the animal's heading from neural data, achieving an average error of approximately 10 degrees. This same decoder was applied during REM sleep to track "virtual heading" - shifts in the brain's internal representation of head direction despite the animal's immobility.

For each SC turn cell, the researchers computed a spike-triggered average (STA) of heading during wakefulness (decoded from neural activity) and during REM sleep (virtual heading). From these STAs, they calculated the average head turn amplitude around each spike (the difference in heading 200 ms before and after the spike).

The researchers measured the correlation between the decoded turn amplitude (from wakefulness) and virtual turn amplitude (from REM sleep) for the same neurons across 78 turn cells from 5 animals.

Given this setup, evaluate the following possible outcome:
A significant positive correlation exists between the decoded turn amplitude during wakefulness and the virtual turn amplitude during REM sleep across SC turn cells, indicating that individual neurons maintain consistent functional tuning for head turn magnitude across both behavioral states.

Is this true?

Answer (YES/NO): YES